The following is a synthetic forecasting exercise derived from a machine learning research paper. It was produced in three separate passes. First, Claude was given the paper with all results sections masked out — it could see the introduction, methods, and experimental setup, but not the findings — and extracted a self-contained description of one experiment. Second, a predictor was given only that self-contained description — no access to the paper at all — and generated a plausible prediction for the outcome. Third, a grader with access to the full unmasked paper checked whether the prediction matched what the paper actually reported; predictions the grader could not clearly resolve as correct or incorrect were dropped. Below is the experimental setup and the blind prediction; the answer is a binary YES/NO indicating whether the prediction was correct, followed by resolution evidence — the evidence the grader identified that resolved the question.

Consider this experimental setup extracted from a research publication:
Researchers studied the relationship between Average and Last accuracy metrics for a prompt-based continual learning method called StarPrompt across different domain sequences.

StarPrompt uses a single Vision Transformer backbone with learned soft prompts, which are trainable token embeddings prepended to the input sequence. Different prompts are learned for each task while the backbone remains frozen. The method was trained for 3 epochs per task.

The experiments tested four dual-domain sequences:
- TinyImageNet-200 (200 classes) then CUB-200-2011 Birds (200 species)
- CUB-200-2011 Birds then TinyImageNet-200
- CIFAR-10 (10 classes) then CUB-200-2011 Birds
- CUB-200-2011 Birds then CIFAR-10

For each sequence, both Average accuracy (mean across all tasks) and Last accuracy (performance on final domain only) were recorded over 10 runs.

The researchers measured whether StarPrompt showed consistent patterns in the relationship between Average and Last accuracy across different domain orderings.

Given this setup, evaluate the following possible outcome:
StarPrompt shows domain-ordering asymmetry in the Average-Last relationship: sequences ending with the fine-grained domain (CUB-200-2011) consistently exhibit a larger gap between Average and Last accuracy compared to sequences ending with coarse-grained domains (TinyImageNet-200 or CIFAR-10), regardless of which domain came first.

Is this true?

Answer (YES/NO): NO